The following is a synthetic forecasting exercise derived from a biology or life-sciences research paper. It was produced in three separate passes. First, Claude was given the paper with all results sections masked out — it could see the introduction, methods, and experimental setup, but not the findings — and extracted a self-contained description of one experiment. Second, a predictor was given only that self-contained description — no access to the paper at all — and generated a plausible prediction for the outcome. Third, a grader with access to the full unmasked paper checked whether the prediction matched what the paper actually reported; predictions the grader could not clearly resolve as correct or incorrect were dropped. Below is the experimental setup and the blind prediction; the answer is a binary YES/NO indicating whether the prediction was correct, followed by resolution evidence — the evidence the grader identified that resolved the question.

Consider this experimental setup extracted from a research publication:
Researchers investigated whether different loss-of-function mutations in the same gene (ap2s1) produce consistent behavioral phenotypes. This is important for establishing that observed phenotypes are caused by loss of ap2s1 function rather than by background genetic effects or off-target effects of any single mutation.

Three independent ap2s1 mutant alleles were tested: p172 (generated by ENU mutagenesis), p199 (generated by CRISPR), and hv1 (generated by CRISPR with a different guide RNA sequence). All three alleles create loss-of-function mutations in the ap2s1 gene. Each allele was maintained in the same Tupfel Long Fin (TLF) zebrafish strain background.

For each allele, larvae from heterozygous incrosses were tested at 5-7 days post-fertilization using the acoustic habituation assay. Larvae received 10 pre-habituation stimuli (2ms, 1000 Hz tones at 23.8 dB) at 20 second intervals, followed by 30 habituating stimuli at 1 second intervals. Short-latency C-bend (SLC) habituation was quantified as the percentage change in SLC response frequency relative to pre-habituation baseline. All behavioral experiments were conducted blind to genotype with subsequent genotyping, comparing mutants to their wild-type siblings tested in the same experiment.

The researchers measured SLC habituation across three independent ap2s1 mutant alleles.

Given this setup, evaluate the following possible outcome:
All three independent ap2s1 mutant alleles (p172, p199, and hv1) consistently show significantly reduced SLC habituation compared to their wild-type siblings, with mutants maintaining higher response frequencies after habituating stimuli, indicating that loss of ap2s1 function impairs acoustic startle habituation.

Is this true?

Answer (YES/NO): YES